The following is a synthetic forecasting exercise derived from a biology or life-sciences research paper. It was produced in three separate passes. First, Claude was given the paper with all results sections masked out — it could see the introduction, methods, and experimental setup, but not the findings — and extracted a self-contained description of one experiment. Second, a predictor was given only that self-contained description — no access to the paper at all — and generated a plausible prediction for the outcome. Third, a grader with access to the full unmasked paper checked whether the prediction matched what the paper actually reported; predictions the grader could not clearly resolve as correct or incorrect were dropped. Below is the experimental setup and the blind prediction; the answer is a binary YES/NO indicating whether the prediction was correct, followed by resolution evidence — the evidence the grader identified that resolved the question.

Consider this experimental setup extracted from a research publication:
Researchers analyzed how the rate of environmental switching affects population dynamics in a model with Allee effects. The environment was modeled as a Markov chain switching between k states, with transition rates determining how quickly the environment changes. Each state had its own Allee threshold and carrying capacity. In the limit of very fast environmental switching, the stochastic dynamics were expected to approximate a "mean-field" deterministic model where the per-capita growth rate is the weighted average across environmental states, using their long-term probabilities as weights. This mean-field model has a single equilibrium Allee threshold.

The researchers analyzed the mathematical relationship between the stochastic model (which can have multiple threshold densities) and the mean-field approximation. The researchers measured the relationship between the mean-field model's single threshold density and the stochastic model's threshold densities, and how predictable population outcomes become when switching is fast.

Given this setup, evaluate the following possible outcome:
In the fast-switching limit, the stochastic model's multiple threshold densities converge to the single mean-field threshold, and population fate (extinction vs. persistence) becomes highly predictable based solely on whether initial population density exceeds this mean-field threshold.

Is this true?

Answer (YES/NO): NO